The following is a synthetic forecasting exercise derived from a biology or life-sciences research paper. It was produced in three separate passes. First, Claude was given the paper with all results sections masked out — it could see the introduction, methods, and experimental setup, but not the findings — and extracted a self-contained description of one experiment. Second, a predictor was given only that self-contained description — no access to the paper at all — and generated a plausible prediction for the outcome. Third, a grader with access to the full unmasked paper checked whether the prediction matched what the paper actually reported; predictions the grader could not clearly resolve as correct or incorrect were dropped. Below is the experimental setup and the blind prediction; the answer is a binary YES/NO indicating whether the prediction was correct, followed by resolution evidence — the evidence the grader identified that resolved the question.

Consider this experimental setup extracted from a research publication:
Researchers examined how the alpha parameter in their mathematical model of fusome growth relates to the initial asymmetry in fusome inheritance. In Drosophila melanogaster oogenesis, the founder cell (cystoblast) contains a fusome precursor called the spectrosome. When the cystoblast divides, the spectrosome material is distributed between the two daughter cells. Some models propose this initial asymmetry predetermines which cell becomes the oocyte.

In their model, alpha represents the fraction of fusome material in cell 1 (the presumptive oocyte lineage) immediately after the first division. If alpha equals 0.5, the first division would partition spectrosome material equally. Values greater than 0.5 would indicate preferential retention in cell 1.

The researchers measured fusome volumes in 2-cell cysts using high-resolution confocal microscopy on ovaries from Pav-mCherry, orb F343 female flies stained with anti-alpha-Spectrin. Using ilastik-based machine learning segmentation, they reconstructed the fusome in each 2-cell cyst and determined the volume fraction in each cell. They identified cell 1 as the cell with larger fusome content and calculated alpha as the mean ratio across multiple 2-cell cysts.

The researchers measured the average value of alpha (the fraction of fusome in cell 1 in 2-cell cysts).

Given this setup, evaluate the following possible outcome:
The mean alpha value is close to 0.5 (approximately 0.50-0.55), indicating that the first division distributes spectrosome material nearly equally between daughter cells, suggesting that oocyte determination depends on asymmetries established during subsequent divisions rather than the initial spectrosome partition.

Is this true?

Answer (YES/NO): NO